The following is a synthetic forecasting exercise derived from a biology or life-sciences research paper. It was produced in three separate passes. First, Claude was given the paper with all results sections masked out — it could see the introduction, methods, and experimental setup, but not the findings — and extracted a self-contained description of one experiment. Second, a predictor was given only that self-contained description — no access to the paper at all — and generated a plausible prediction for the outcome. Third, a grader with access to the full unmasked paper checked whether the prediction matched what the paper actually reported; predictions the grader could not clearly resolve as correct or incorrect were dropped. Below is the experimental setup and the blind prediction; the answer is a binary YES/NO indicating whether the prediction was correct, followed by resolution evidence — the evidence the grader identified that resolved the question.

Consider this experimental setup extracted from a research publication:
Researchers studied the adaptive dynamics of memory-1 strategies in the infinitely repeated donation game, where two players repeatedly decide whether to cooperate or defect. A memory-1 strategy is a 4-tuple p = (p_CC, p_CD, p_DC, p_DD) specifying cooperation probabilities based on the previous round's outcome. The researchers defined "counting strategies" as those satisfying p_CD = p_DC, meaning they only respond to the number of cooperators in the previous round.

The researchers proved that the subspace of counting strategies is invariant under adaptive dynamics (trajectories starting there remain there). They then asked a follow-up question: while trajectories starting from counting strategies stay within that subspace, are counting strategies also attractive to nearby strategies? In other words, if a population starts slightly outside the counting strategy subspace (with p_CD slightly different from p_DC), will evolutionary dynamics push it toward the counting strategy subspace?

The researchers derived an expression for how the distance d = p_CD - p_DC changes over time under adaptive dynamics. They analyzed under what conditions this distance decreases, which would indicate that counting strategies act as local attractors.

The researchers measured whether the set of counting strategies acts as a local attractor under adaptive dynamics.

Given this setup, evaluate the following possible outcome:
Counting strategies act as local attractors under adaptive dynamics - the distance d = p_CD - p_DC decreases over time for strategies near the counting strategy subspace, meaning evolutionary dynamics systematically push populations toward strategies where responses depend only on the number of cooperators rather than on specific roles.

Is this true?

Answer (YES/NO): NO